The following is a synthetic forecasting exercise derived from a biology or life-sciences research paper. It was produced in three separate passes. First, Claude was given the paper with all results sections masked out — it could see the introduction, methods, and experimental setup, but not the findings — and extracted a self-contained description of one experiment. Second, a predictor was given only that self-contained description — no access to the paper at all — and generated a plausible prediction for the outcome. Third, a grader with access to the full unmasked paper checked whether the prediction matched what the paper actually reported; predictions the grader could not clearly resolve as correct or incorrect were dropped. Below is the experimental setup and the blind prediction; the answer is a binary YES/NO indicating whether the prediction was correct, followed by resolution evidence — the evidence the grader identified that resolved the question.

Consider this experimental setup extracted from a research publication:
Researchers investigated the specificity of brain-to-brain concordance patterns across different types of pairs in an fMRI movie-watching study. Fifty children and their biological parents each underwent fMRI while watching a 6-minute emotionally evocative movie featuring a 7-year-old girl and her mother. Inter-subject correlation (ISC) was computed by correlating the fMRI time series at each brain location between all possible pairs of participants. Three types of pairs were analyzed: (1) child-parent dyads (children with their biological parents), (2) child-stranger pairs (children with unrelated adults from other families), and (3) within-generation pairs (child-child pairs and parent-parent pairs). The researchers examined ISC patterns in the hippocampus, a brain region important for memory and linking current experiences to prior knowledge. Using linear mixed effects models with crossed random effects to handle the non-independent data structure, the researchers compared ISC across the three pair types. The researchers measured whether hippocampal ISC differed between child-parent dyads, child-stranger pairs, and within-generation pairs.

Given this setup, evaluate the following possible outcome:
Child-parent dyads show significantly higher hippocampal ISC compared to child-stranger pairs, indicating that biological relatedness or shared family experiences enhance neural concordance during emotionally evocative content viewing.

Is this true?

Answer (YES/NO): NO